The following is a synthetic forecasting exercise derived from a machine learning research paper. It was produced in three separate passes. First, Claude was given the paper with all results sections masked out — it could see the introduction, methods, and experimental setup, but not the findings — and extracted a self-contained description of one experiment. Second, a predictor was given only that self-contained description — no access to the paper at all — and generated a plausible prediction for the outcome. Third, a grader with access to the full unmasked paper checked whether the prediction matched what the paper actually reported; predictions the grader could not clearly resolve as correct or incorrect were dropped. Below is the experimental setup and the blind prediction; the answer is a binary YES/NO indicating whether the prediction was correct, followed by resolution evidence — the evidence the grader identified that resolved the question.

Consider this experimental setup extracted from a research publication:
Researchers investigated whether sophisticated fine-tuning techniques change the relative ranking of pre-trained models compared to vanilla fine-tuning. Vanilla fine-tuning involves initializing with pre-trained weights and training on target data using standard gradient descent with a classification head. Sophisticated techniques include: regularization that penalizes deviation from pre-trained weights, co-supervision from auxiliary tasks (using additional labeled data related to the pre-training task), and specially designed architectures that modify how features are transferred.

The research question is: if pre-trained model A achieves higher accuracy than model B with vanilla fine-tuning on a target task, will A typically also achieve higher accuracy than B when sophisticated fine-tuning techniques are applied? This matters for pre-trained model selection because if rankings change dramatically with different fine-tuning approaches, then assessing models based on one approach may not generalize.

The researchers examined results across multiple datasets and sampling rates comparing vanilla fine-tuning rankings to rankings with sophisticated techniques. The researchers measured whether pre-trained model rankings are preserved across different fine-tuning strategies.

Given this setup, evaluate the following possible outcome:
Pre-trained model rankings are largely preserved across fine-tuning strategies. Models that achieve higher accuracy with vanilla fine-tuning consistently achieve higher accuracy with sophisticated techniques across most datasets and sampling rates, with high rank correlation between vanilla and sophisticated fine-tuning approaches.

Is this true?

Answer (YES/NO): YES